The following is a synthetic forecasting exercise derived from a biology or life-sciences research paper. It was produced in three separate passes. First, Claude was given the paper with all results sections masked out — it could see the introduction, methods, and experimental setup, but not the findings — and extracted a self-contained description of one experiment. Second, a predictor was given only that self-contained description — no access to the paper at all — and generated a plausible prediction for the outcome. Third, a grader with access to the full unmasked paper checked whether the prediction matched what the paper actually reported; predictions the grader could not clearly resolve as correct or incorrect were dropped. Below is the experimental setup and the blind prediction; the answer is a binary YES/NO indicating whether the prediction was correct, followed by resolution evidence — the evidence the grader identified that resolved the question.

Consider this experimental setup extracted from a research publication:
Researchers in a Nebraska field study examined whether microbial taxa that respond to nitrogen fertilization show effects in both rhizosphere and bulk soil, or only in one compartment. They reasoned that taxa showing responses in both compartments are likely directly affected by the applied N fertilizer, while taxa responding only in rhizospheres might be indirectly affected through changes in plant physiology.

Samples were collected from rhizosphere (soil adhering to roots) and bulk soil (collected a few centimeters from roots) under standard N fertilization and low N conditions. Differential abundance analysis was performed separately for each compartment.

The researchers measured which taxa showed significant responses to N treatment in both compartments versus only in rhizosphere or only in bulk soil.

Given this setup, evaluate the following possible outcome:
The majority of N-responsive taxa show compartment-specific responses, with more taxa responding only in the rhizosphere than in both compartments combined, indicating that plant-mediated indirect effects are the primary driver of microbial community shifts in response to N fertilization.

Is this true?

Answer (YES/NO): YES